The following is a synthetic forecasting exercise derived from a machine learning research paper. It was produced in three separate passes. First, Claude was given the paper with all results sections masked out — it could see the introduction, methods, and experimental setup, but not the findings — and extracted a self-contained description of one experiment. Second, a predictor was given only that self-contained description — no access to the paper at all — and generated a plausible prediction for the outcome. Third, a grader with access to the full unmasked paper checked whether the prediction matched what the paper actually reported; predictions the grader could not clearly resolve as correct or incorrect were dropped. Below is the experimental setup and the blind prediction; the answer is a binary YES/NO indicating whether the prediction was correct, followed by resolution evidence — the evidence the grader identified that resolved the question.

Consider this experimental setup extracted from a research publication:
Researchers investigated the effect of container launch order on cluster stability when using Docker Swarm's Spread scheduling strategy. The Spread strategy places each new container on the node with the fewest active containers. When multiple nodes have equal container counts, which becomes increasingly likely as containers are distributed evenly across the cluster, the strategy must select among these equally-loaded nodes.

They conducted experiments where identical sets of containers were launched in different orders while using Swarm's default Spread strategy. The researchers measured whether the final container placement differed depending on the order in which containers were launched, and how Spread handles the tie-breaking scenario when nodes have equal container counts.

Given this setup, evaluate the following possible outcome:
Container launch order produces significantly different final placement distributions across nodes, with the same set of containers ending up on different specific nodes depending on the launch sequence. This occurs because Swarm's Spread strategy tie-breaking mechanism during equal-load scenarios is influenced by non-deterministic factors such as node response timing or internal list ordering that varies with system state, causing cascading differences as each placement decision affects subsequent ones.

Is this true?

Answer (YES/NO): YES